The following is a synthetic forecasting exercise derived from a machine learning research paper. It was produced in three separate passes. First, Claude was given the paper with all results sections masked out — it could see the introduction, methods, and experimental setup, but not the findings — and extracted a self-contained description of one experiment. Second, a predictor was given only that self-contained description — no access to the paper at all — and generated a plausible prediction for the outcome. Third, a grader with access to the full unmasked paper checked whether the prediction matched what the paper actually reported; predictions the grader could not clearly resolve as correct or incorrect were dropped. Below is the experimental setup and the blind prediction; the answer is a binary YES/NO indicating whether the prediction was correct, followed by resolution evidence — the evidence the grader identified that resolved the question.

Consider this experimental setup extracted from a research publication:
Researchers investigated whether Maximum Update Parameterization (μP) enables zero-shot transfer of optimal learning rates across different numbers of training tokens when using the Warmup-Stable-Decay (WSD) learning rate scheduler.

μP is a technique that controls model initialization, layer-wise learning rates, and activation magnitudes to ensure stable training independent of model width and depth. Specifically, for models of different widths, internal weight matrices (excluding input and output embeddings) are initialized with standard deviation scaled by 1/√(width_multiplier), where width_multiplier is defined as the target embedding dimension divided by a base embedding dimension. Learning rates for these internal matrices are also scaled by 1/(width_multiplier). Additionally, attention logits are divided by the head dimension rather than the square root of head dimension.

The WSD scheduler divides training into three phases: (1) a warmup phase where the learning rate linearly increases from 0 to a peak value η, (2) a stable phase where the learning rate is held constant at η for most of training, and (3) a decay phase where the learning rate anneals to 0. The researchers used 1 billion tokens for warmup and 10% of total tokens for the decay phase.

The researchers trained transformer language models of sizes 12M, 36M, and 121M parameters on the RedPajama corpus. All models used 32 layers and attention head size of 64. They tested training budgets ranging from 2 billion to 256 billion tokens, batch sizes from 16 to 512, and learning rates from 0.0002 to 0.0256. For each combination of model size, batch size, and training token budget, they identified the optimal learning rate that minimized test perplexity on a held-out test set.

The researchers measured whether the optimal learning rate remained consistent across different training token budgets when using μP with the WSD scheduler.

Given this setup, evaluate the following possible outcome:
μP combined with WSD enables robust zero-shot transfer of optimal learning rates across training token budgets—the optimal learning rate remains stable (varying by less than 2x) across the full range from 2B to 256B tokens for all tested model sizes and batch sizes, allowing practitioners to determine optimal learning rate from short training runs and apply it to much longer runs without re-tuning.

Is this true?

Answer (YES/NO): NO